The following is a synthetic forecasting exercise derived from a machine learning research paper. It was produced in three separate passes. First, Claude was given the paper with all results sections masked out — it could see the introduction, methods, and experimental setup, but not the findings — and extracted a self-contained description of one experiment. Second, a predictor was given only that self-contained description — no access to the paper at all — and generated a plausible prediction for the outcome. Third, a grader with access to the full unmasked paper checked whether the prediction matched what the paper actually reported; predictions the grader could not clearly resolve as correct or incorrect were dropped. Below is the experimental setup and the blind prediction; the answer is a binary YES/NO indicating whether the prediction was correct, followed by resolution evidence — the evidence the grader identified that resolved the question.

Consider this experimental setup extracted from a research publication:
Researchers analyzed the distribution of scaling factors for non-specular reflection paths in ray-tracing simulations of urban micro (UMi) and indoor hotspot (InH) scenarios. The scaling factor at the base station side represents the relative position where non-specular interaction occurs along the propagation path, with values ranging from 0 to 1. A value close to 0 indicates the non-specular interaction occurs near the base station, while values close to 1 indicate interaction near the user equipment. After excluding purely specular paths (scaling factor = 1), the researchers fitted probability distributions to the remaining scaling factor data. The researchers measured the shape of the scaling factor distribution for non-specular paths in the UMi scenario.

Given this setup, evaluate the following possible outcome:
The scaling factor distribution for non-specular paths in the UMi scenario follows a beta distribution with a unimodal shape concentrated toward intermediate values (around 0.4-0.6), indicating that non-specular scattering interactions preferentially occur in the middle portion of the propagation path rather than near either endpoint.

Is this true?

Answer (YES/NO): NO